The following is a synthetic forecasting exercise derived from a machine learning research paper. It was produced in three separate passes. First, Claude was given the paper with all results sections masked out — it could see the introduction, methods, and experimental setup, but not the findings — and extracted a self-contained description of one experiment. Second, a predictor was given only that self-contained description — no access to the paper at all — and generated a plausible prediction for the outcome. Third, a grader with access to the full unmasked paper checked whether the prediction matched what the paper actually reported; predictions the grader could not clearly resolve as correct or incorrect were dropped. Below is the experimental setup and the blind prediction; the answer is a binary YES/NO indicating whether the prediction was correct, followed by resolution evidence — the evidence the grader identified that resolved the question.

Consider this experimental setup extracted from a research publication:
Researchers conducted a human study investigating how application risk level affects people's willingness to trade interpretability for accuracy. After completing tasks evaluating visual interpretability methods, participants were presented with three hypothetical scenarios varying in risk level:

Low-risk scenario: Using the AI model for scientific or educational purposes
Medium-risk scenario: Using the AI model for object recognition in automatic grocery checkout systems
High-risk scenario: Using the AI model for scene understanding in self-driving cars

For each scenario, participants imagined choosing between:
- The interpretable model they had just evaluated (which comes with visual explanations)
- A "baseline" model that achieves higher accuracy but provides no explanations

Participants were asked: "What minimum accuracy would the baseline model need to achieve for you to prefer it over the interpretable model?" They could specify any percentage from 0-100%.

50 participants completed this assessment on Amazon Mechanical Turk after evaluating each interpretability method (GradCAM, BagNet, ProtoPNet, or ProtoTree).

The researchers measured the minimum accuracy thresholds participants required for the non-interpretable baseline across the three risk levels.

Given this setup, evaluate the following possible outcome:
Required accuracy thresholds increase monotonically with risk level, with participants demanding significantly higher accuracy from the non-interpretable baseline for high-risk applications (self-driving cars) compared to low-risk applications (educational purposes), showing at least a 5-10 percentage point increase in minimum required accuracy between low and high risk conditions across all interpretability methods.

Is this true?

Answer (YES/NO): NO